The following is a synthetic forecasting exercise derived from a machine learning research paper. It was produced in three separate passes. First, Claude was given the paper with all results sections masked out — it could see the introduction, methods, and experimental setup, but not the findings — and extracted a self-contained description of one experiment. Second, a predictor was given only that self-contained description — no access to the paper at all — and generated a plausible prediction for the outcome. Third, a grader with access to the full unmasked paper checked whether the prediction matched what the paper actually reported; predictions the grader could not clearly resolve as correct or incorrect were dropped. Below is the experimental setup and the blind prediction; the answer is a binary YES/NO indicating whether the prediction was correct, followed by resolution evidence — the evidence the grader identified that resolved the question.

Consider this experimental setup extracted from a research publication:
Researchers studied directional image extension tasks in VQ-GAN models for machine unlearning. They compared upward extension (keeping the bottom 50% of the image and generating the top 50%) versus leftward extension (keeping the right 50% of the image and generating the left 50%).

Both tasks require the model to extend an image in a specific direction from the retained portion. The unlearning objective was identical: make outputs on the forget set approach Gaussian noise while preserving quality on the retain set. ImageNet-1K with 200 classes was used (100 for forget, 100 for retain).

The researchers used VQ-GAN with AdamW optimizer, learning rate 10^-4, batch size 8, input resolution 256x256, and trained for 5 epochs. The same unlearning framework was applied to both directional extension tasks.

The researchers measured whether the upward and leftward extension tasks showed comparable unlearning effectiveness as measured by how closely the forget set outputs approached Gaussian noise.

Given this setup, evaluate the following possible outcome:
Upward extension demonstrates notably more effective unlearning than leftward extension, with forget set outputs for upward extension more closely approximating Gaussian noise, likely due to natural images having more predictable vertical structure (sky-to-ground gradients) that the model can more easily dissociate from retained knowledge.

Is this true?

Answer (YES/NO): NO